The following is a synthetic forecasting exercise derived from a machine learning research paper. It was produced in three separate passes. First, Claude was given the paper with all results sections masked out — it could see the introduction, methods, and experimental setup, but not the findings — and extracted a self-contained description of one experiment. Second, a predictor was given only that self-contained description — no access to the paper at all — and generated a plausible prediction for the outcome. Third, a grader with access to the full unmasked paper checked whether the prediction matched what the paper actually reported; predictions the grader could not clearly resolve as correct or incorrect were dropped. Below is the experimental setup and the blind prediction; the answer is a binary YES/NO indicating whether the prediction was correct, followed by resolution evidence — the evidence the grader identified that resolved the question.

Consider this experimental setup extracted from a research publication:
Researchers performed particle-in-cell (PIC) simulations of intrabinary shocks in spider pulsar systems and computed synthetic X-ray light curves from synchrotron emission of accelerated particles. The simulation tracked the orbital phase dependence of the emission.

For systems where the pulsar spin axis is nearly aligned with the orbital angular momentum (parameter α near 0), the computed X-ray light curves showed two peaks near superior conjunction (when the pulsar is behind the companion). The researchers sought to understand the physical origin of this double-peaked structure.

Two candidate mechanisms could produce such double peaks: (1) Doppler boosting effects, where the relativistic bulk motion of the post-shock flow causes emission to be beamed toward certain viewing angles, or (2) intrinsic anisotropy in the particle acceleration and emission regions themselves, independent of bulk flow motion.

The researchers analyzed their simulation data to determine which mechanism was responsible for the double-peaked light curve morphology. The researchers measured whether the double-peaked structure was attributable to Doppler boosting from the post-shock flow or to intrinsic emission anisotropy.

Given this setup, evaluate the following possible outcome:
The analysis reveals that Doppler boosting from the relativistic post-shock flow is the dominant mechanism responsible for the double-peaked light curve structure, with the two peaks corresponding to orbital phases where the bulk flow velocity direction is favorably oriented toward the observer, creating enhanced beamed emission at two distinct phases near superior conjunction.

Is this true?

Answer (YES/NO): YES